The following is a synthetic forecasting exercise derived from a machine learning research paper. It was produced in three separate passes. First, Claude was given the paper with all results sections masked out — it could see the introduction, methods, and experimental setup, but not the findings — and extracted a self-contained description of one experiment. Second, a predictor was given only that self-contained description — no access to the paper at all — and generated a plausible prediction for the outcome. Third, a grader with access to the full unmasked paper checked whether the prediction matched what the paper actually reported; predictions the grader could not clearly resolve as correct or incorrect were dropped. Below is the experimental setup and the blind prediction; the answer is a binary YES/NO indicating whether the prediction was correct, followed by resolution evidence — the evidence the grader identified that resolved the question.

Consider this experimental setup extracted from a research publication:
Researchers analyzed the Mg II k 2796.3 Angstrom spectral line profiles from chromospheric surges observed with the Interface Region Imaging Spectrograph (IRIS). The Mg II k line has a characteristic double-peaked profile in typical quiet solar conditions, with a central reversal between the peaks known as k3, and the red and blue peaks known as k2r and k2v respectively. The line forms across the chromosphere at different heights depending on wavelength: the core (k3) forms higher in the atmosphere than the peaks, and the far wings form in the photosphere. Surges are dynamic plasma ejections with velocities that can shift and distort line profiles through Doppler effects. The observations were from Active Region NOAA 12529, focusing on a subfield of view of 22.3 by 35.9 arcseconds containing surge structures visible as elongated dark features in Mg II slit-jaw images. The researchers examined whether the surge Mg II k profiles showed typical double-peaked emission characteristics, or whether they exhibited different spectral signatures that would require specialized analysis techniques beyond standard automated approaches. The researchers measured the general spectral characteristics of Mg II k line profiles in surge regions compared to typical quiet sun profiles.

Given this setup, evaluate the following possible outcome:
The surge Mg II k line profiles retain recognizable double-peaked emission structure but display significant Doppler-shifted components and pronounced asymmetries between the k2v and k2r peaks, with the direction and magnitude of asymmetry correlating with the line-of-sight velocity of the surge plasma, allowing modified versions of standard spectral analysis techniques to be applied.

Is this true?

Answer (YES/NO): NO